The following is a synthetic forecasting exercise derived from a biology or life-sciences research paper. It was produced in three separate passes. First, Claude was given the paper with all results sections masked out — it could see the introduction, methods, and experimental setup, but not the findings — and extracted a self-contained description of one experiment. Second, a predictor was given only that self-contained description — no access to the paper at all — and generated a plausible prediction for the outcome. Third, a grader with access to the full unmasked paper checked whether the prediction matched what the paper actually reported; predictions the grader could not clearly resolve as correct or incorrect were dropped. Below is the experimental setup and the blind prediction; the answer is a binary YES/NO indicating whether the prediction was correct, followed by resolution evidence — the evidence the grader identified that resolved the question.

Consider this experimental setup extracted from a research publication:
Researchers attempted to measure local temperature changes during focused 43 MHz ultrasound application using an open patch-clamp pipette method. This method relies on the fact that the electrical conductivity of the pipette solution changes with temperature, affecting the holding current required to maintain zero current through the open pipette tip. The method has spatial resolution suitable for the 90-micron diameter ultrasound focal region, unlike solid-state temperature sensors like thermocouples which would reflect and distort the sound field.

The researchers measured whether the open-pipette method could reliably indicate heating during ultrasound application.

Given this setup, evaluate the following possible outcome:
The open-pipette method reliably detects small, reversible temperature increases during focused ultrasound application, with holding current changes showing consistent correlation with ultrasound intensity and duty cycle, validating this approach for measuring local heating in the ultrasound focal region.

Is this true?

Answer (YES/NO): NO